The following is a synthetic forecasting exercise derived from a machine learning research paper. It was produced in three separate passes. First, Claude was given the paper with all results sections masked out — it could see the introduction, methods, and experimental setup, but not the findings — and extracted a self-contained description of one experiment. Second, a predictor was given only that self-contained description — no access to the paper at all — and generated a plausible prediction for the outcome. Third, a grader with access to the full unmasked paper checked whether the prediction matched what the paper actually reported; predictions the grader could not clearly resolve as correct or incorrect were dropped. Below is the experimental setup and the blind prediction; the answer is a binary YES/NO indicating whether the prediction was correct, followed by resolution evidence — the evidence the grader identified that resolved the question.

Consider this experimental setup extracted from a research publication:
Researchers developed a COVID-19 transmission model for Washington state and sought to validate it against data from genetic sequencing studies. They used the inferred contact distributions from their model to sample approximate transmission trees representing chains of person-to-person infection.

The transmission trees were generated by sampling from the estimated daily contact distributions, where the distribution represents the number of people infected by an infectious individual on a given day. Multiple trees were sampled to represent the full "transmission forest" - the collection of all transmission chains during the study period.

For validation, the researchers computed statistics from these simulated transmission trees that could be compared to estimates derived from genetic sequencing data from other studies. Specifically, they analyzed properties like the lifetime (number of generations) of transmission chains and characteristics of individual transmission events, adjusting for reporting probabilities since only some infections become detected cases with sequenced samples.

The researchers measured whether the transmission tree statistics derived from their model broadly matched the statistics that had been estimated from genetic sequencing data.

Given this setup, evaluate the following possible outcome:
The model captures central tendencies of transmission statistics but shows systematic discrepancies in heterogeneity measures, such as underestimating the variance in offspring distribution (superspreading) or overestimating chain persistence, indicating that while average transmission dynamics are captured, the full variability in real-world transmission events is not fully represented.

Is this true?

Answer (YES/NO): NO